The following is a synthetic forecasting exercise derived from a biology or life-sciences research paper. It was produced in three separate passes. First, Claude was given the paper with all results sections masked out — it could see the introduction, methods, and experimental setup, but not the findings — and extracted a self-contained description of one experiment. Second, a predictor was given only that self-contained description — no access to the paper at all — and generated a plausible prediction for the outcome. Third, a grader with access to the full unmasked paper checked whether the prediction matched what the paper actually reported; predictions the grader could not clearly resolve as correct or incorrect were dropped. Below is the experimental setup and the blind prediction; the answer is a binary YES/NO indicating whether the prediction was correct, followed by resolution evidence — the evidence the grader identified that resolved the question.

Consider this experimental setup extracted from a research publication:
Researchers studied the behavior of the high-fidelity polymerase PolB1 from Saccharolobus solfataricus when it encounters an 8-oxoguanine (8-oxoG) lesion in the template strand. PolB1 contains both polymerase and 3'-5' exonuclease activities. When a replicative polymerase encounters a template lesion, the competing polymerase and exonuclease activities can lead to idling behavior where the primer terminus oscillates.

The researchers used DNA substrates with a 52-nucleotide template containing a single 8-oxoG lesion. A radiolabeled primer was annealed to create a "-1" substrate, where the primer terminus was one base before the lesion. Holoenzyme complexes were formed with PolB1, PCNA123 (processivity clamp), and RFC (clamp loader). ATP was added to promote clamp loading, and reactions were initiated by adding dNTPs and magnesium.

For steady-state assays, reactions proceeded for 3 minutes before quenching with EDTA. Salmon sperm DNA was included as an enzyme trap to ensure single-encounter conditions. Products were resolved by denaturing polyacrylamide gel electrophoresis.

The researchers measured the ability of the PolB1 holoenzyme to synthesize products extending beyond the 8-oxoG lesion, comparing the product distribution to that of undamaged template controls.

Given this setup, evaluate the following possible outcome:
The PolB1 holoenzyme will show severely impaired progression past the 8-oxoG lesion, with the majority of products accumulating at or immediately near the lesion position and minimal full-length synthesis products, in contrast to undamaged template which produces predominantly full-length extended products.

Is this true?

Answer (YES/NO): YES